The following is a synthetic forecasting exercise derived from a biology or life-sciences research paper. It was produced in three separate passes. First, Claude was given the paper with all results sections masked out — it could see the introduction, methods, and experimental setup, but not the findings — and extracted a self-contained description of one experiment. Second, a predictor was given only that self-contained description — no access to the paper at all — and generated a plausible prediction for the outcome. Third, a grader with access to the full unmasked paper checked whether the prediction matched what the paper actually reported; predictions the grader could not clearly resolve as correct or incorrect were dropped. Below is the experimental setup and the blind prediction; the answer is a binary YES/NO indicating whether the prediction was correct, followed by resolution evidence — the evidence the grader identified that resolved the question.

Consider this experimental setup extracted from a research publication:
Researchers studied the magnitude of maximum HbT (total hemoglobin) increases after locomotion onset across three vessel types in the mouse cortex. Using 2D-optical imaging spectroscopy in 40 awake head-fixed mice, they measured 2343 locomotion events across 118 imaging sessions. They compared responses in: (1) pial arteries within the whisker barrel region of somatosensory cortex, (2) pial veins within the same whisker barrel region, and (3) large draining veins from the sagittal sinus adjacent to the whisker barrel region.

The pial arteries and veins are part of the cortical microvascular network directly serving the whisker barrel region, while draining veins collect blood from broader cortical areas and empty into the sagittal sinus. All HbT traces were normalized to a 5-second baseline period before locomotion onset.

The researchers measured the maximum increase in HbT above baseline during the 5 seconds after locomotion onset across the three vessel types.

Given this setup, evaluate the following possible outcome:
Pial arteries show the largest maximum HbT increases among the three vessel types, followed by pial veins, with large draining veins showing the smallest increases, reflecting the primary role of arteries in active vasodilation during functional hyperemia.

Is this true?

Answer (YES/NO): YES